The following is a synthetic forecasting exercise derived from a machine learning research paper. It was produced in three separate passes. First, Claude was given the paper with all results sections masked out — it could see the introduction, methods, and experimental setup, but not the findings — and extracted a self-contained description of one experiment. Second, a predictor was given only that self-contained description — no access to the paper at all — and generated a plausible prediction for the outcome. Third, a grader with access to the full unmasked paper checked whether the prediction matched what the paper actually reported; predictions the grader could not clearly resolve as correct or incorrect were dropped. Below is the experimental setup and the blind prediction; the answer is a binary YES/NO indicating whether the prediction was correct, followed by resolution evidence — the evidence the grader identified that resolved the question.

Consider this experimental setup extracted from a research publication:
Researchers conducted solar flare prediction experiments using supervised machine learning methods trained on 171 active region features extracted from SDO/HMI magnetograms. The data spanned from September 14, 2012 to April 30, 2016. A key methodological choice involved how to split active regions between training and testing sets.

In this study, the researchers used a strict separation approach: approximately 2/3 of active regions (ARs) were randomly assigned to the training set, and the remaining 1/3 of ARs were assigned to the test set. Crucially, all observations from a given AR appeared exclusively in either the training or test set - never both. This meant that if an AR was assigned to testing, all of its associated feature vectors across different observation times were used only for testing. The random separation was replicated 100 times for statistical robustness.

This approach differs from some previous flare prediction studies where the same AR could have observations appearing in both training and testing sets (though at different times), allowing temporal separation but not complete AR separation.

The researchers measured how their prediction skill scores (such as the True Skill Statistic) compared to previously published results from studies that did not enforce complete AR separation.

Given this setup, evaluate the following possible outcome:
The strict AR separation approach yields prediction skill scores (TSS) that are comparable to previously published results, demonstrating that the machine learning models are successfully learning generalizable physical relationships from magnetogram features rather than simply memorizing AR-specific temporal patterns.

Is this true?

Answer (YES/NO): NO